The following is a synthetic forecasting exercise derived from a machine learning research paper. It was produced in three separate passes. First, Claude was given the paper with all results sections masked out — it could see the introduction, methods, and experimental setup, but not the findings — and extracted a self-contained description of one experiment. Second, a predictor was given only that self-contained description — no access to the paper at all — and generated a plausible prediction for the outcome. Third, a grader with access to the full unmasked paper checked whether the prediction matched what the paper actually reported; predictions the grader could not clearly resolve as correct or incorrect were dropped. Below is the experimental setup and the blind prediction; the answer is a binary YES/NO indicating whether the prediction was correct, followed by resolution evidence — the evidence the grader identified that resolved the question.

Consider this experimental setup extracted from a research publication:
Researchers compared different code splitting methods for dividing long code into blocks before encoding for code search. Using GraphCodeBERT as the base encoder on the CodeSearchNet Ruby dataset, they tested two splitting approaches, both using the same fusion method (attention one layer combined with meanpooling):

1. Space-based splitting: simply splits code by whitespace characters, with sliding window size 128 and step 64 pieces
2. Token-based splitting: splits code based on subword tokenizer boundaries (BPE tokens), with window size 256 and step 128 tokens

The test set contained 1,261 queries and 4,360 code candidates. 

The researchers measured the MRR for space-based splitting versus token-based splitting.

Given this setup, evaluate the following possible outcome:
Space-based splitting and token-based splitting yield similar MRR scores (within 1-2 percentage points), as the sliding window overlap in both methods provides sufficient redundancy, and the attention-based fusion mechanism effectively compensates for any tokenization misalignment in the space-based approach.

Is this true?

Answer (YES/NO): NO